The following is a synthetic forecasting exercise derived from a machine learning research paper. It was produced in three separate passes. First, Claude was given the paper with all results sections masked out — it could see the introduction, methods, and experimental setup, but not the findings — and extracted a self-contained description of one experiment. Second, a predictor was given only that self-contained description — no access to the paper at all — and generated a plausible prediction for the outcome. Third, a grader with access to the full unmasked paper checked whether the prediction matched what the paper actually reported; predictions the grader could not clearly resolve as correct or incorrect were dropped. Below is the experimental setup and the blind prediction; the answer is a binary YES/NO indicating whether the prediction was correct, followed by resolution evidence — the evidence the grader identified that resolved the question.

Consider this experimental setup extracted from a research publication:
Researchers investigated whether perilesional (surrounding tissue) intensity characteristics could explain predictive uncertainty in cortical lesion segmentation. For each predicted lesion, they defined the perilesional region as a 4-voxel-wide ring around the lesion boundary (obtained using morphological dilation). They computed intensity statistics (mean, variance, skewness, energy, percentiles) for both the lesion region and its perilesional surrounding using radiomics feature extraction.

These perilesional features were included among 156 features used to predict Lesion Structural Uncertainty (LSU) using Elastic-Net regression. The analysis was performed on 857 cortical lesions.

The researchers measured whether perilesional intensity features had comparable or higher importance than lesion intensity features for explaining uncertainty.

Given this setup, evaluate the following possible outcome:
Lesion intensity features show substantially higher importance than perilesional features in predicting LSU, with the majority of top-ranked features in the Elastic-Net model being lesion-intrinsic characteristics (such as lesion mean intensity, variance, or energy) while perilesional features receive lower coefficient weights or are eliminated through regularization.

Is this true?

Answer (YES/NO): NO